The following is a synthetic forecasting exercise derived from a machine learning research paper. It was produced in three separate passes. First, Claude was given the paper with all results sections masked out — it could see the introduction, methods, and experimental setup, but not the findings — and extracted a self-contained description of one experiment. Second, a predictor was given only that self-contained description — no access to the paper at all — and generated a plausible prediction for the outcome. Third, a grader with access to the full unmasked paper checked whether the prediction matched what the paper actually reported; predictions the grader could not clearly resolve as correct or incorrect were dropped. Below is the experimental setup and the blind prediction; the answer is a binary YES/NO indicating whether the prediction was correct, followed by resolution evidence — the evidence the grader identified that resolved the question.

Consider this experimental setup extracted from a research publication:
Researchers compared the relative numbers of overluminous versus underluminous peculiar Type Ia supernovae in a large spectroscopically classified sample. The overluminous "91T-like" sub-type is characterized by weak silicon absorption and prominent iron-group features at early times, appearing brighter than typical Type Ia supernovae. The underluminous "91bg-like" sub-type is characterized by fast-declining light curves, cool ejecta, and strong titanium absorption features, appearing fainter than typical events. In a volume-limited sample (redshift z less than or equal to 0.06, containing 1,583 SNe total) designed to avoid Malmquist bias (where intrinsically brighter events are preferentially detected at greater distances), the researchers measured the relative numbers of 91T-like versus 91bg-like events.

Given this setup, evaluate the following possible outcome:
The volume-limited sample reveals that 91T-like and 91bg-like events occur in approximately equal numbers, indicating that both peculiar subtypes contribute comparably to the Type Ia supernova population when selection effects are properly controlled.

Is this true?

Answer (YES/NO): NO